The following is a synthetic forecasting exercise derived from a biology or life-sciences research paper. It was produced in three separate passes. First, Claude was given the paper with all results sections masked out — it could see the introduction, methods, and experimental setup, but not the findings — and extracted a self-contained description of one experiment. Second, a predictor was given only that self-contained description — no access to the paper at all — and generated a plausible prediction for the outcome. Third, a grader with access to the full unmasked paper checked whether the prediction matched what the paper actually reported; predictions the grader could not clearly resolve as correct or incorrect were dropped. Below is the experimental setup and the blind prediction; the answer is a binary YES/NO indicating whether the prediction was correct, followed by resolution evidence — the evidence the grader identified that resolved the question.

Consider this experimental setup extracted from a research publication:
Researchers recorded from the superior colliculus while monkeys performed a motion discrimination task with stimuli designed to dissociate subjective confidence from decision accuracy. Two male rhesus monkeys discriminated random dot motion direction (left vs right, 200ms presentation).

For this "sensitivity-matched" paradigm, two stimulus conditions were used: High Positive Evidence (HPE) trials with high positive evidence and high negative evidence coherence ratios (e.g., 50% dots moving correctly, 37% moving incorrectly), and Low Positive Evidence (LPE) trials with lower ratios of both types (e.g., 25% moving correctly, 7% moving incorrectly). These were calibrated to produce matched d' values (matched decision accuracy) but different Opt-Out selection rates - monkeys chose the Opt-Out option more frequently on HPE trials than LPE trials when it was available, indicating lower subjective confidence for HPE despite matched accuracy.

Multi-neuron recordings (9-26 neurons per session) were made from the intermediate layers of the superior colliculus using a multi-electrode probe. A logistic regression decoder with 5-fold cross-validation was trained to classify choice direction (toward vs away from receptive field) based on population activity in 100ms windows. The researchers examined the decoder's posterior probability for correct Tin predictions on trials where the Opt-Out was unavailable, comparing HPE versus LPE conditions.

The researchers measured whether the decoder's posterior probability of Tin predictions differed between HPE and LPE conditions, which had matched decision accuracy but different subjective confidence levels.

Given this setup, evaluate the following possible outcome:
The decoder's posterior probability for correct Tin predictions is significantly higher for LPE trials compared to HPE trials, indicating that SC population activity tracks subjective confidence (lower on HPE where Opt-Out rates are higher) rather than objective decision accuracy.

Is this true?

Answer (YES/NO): NO